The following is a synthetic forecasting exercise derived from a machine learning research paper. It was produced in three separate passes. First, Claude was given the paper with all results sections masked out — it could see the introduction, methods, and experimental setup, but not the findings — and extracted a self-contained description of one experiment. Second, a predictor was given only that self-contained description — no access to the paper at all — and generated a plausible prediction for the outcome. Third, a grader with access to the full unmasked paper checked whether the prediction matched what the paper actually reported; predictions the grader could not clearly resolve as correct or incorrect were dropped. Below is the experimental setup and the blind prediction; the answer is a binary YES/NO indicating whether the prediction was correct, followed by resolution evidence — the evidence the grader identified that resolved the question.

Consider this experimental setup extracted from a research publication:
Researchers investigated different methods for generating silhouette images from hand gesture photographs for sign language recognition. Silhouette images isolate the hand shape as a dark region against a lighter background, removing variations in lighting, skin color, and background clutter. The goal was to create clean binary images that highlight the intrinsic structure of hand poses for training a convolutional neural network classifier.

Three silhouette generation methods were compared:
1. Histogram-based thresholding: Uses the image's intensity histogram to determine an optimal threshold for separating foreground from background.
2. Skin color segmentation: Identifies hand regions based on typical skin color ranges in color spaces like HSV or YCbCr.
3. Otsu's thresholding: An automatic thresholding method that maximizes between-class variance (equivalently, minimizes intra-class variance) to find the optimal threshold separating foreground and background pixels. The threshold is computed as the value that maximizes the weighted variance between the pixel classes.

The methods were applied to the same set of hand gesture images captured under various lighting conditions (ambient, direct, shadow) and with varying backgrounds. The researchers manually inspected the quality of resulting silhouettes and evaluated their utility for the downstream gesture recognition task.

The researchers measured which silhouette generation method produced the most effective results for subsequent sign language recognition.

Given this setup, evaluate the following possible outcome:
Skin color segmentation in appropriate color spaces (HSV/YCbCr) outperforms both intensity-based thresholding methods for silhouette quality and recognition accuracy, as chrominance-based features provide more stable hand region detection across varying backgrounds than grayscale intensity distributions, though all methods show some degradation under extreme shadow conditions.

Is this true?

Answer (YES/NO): NO